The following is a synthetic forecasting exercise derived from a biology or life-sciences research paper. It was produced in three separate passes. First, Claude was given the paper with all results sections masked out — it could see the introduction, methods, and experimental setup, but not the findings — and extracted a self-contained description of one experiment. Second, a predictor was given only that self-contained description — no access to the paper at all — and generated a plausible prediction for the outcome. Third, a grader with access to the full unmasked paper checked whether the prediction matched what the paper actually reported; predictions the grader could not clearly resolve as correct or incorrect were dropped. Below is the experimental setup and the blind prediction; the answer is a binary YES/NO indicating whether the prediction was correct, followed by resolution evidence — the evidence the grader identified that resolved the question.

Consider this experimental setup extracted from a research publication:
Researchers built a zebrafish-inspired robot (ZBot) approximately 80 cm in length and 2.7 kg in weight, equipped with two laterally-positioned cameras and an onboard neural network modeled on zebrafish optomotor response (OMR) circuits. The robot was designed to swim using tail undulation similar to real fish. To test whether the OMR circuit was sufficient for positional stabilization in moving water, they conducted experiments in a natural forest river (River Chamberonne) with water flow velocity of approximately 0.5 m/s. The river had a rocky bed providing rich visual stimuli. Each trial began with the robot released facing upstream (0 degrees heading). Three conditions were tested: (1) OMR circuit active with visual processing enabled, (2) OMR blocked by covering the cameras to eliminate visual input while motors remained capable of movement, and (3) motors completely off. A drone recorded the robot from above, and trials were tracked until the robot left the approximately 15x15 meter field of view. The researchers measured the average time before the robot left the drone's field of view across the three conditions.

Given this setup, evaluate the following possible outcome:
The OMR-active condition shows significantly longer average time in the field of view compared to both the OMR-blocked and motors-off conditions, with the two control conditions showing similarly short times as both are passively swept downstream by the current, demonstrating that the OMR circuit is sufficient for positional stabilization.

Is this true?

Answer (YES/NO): NO